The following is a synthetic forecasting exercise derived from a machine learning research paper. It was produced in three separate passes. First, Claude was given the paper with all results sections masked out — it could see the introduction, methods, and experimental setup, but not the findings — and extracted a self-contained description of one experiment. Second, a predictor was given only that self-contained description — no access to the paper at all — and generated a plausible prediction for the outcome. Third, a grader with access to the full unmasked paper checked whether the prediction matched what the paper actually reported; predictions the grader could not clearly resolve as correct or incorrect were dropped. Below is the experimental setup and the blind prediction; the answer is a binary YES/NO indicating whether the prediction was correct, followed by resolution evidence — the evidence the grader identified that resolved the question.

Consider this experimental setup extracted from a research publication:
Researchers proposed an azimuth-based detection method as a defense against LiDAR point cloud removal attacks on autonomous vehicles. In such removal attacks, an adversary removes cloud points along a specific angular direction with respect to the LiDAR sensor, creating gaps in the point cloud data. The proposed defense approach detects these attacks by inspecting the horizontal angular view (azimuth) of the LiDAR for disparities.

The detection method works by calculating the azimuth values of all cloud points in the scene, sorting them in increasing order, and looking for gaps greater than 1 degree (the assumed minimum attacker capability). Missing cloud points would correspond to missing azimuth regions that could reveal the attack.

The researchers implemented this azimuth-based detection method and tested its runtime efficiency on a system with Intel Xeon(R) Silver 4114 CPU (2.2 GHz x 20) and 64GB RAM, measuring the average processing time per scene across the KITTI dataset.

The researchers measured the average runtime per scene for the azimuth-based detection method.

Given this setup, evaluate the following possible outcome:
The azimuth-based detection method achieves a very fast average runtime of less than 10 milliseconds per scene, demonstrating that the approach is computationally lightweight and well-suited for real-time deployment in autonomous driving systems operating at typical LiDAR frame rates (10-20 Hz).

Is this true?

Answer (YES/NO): YES